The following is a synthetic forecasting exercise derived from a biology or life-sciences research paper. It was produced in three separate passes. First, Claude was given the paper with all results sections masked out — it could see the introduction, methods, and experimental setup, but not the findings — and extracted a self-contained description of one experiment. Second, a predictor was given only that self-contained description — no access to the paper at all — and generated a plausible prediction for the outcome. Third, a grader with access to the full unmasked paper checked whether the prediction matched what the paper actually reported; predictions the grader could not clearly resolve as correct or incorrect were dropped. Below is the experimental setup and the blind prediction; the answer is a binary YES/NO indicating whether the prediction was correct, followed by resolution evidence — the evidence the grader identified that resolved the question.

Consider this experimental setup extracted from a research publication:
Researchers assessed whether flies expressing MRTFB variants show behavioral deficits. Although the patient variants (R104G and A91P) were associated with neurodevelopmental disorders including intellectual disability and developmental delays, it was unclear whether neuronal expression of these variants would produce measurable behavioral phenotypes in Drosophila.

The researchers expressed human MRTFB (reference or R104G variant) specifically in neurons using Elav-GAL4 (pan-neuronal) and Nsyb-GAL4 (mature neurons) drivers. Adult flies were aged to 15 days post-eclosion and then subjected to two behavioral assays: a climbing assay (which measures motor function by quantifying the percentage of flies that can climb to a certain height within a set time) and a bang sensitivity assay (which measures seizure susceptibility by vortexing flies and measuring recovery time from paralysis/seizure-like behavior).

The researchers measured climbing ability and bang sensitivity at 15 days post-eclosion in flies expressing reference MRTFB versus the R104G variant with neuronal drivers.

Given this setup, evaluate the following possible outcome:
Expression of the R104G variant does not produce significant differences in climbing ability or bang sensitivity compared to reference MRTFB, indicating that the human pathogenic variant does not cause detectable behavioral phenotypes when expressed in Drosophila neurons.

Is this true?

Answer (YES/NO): YES